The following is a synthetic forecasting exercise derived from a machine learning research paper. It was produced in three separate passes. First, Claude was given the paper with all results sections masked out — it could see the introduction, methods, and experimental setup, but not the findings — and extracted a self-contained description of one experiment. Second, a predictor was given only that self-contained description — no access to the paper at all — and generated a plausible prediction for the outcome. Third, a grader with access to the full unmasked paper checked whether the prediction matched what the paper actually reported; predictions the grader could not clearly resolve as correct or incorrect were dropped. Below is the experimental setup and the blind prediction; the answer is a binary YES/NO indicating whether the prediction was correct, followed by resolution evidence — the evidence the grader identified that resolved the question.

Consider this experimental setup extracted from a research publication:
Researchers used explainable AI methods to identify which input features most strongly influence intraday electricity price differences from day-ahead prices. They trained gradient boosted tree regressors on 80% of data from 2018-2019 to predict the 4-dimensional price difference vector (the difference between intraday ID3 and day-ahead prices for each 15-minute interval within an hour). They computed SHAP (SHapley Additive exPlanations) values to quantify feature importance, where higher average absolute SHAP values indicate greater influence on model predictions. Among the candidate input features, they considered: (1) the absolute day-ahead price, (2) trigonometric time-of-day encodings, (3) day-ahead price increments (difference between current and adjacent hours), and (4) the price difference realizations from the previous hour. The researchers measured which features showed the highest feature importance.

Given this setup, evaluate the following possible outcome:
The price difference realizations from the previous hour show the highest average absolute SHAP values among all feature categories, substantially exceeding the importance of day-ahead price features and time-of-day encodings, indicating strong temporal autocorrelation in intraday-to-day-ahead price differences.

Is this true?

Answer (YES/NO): NO